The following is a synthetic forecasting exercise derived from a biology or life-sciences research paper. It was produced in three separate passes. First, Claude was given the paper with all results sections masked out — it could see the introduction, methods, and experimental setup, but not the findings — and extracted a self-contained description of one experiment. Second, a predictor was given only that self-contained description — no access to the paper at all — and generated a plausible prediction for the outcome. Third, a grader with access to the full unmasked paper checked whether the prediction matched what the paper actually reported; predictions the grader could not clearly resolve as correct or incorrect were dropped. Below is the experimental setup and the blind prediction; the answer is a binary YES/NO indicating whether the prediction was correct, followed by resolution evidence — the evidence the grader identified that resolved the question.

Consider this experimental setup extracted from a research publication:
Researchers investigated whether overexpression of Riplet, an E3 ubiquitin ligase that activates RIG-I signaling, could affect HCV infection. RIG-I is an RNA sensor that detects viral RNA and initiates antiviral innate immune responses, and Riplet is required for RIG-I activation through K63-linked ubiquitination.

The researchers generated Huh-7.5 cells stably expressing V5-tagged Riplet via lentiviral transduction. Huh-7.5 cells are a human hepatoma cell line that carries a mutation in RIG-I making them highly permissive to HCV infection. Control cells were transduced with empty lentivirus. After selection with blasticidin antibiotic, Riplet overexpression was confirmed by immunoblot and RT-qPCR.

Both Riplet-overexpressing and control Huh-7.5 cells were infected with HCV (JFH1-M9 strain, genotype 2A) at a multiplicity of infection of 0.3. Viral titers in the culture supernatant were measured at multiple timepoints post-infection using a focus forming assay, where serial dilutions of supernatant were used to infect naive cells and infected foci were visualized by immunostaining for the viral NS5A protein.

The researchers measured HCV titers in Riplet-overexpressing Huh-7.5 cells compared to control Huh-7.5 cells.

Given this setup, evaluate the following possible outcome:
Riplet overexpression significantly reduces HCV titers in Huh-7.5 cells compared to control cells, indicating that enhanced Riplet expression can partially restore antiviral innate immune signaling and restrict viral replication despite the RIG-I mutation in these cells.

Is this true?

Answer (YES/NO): YES